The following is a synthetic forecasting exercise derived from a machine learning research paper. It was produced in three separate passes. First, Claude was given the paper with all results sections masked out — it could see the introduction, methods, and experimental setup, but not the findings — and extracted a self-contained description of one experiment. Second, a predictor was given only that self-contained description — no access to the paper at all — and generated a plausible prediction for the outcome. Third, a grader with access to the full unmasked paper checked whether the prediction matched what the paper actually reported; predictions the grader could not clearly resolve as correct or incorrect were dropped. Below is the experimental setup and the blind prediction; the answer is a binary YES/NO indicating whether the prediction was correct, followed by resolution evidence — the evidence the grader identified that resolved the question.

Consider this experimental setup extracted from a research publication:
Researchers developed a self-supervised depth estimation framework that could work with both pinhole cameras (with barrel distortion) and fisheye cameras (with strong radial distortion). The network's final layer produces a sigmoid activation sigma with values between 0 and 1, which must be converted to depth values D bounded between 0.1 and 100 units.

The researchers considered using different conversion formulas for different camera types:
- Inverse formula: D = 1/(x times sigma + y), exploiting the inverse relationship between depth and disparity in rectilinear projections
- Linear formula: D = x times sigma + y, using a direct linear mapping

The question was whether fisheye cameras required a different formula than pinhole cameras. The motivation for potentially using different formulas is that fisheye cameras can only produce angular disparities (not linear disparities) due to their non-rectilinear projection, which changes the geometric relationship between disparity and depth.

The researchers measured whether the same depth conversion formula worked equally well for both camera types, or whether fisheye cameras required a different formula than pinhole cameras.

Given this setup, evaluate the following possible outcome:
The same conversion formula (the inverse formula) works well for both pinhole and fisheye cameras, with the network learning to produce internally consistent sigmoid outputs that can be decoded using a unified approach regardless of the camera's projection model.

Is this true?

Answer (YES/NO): NO